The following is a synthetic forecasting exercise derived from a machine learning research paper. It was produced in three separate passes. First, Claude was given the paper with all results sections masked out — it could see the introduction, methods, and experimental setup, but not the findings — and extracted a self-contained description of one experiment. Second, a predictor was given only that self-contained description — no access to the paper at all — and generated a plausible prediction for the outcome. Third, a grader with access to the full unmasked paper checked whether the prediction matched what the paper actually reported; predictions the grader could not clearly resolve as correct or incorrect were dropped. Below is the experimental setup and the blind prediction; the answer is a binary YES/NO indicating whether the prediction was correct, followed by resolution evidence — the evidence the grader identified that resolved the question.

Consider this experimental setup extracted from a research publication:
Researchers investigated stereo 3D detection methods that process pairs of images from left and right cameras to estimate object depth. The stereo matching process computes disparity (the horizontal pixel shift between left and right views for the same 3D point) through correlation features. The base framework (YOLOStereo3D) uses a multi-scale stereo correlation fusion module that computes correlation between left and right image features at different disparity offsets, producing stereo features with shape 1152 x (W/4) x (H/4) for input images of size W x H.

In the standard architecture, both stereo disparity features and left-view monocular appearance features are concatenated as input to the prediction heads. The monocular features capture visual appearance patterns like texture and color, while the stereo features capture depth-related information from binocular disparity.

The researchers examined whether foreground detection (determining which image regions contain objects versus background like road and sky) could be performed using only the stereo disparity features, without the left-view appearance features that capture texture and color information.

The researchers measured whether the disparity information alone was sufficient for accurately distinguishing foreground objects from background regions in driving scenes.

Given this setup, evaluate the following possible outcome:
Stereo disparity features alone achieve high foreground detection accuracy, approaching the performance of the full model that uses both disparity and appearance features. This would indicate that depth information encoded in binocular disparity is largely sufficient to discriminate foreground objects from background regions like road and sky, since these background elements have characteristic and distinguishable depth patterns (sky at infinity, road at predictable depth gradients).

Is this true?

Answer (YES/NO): YES